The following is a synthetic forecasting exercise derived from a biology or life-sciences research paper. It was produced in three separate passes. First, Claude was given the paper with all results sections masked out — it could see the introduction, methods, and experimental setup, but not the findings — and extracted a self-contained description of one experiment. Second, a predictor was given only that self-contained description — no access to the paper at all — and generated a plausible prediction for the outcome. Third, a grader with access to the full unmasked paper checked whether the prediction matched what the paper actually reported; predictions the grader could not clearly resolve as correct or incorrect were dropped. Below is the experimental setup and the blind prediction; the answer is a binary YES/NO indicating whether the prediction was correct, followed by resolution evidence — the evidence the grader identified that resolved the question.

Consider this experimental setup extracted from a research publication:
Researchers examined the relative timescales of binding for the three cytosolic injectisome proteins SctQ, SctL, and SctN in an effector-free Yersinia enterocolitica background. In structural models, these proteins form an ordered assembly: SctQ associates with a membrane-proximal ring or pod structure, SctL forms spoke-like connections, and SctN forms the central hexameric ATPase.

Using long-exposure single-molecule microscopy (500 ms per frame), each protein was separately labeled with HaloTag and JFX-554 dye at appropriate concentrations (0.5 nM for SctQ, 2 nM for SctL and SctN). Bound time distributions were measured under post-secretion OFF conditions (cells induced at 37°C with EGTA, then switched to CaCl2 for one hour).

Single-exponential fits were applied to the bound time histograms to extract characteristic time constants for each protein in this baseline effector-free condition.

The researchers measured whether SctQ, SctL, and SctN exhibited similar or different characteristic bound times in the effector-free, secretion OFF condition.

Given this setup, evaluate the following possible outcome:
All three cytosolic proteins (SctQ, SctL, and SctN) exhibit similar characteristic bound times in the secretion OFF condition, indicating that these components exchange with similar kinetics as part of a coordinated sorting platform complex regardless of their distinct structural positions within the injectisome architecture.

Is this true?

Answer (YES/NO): NO